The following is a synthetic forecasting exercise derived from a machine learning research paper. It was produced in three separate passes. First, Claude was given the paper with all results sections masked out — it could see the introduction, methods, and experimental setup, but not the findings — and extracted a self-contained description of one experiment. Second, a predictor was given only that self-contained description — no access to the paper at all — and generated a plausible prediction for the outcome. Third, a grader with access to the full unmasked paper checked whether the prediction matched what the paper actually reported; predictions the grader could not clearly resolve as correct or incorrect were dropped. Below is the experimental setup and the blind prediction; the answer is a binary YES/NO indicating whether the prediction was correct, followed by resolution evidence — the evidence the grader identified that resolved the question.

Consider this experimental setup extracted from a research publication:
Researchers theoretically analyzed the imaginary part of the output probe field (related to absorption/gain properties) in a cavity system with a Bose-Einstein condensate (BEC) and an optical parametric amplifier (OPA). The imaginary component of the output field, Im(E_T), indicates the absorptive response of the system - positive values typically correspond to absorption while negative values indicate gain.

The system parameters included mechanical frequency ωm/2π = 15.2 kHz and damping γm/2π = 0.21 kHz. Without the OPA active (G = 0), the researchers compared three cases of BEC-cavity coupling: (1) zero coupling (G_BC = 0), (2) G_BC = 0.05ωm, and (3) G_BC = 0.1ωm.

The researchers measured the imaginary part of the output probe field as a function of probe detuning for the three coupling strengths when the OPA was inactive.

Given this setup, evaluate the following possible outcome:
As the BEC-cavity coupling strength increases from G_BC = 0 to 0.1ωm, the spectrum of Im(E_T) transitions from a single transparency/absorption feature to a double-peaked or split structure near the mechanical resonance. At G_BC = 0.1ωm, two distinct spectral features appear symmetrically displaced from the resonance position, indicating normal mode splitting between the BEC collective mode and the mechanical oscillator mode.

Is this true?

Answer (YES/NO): NO